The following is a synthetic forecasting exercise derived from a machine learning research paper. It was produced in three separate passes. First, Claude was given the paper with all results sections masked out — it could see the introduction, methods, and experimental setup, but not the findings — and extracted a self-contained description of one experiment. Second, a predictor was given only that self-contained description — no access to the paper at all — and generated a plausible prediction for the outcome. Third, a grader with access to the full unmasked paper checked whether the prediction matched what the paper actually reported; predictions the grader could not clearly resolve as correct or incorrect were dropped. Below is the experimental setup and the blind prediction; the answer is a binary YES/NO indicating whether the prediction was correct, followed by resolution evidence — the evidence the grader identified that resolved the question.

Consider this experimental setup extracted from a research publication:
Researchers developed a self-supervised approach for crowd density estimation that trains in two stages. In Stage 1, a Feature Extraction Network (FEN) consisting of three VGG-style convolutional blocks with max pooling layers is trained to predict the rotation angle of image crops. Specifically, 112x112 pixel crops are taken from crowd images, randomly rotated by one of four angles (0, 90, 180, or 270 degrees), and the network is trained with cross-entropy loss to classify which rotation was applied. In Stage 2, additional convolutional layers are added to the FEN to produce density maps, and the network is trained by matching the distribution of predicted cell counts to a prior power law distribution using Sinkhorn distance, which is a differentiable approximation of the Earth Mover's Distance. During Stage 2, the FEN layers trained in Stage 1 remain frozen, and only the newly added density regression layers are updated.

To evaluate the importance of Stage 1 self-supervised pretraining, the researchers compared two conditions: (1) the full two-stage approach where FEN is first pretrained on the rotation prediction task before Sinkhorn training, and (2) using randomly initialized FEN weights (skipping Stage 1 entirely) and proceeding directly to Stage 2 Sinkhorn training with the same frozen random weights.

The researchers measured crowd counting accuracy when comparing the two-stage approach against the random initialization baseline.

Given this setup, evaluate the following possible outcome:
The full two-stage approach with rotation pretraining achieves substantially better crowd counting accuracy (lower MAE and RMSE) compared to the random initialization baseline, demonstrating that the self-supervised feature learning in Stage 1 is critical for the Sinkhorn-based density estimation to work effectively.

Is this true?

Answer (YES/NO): YES